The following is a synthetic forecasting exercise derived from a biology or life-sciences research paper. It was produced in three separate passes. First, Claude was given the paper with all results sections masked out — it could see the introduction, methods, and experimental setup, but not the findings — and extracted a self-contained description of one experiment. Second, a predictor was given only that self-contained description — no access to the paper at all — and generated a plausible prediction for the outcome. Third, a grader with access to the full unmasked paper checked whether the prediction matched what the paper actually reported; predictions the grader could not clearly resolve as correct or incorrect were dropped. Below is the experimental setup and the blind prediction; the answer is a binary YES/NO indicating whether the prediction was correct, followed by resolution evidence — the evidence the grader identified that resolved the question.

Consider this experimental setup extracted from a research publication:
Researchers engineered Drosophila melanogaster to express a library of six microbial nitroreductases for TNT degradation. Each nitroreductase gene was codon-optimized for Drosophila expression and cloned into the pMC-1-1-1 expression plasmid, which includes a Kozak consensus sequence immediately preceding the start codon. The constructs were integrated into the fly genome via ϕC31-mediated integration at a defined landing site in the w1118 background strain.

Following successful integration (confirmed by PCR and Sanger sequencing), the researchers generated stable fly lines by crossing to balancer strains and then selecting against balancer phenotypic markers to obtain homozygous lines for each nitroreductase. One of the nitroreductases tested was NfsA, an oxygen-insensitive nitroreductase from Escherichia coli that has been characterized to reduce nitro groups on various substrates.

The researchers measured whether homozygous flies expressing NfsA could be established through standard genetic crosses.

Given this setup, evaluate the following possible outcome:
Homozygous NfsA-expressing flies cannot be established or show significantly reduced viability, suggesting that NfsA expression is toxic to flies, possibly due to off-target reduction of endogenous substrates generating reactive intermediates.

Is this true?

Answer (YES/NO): YES